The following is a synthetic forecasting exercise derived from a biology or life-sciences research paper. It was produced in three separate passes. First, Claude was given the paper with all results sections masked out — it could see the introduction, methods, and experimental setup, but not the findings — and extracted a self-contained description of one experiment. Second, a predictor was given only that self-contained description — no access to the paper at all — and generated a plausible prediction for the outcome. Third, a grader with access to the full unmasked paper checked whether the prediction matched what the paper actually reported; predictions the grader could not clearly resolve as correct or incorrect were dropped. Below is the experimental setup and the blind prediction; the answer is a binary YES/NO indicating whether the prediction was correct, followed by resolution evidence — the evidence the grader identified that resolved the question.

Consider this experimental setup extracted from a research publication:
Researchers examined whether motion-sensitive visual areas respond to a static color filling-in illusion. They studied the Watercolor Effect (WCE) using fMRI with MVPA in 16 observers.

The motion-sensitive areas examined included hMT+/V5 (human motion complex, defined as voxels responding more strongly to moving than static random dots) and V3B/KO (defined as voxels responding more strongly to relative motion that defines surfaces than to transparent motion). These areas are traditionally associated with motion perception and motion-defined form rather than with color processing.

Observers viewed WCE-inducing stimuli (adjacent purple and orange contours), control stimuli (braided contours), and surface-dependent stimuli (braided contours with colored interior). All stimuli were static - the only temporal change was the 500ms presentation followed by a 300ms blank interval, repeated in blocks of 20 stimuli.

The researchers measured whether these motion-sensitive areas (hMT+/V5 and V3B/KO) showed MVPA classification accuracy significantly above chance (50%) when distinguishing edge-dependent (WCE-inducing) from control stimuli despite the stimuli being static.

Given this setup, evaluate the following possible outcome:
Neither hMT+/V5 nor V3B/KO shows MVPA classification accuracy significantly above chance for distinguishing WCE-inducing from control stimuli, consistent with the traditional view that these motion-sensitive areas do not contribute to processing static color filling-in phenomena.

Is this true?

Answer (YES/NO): NO